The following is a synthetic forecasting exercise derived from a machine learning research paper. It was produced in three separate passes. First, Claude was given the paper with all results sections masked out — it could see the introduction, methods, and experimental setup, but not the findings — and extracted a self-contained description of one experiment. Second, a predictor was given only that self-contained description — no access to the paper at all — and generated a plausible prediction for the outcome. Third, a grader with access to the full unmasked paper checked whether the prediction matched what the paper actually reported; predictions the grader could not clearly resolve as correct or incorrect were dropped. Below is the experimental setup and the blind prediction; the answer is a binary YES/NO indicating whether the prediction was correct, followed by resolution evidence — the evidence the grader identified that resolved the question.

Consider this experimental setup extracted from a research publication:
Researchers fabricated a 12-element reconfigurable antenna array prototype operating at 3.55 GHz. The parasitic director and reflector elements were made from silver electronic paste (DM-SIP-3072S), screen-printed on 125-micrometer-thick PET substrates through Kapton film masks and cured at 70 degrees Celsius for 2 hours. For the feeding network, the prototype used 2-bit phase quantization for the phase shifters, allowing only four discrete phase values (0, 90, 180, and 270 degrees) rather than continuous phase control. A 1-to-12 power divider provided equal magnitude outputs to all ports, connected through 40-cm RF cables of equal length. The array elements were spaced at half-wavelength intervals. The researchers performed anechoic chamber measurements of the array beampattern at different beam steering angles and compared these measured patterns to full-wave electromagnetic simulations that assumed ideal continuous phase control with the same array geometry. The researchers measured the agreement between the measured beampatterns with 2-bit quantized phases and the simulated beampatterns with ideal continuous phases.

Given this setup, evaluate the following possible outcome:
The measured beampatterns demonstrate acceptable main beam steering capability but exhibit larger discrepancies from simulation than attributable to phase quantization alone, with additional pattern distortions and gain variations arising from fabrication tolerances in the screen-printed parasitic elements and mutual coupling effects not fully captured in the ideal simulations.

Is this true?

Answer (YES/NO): NO